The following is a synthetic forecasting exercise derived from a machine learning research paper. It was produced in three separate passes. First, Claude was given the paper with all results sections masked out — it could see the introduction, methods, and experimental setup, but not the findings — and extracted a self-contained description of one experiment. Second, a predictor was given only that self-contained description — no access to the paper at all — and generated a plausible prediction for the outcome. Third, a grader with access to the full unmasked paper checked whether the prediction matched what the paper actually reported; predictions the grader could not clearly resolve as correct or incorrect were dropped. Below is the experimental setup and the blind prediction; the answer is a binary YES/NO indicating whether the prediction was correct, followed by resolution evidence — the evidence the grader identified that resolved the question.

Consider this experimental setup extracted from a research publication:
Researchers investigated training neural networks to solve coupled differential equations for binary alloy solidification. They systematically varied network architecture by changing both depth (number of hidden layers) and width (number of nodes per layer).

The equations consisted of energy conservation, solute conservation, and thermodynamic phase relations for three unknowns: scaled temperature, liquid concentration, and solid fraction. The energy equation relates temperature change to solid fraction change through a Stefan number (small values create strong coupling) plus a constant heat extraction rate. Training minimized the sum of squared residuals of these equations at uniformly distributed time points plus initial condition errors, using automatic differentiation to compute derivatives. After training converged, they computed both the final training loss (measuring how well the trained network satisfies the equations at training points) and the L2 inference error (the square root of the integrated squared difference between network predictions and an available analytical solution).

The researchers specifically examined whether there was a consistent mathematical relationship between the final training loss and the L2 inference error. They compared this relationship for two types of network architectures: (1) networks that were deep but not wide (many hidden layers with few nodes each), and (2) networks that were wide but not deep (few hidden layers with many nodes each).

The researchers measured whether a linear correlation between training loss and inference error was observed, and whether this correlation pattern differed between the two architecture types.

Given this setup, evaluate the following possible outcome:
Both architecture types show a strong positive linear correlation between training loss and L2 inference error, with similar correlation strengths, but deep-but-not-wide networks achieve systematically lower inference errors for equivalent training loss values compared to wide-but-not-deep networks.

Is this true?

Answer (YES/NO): NO